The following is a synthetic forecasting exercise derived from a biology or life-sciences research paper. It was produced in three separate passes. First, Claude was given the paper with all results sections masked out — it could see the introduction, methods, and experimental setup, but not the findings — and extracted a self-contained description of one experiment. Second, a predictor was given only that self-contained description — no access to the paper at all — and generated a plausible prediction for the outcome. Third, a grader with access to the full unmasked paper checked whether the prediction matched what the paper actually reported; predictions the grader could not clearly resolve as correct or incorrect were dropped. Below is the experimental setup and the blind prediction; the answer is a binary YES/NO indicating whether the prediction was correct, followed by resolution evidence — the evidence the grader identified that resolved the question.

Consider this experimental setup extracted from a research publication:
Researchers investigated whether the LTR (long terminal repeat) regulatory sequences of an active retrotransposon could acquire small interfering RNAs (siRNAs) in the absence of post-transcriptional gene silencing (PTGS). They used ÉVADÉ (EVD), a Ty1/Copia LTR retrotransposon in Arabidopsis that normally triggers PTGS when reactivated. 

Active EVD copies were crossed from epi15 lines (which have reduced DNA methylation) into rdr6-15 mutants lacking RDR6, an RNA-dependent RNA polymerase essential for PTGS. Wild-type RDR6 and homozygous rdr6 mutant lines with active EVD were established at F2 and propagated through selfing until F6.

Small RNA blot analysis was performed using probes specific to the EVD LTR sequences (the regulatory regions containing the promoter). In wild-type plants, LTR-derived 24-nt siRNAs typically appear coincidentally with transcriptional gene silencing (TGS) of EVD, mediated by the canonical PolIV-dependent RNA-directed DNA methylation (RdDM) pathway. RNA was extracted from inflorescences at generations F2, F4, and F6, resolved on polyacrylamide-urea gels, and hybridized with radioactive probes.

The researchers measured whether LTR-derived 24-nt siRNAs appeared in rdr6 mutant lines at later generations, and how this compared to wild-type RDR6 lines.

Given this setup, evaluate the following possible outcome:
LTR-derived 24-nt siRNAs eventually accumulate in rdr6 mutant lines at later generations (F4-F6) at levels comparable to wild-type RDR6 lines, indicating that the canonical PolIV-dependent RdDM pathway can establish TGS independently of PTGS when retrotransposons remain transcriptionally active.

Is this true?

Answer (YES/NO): YES